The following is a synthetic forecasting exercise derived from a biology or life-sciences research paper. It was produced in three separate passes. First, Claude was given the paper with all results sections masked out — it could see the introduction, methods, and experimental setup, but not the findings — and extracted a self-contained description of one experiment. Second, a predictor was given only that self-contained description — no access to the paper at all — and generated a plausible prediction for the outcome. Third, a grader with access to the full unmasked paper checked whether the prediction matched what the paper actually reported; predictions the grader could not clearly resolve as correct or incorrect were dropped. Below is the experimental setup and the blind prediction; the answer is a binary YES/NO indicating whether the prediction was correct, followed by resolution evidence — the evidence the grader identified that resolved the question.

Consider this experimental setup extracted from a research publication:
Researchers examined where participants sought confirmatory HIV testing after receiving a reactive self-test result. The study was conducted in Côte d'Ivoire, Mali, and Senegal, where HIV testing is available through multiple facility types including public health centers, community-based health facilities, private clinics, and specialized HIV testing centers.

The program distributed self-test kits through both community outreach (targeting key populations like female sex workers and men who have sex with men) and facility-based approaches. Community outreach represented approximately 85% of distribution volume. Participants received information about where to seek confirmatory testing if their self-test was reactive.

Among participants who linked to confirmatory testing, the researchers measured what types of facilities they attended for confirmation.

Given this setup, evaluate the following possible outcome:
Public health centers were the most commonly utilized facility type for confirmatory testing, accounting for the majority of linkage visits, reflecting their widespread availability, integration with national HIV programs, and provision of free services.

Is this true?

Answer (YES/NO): YES